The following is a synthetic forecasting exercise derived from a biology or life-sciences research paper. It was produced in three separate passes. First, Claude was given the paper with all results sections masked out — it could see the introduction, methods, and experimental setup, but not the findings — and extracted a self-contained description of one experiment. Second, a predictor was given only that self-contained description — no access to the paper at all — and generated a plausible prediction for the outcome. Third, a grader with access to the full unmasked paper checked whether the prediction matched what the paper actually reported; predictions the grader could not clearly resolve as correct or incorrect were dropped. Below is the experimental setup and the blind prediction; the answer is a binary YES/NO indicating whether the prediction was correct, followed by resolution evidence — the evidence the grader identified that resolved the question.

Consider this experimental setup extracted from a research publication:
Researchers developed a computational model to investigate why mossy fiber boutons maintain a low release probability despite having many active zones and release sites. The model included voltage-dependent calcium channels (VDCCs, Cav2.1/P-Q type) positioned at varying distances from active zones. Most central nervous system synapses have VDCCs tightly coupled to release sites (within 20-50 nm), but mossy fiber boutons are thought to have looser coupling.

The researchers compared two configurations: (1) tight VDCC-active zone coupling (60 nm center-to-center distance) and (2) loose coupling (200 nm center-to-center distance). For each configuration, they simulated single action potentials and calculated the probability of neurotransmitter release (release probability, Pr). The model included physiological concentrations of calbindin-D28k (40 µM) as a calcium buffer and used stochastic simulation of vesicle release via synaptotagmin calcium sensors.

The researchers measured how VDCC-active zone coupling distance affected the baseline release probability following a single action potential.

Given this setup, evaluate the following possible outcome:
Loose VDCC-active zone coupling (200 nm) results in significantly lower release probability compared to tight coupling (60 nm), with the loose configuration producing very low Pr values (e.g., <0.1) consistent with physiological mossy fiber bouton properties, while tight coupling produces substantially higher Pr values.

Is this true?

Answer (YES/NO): NO